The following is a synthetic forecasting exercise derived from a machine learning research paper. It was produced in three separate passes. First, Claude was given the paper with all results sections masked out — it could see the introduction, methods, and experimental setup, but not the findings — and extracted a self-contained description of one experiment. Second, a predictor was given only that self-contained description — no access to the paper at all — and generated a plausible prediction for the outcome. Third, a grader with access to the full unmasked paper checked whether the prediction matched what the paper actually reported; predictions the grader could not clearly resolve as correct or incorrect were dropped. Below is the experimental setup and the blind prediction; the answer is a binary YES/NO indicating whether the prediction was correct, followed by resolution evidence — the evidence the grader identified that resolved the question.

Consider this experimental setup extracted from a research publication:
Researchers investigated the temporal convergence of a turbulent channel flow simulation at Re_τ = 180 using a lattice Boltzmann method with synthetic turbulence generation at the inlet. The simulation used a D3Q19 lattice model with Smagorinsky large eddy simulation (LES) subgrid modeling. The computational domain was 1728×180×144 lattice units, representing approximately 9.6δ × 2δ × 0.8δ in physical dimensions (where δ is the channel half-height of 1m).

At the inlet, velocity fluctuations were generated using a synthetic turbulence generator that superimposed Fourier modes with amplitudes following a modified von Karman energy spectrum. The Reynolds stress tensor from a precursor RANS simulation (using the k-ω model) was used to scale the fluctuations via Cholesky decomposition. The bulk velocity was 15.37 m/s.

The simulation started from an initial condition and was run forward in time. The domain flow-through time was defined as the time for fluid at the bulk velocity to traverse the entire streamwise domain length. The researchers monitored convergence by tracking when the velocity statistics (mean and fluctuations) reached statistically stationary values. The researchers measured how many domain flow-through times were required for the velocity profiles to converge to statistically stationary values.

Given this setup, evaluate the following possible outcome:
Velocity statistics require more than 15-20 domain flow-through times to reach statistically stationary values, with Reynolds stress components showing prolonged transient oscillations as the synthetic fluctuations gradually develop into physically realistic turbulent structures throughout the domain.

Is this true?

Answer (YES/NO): NO